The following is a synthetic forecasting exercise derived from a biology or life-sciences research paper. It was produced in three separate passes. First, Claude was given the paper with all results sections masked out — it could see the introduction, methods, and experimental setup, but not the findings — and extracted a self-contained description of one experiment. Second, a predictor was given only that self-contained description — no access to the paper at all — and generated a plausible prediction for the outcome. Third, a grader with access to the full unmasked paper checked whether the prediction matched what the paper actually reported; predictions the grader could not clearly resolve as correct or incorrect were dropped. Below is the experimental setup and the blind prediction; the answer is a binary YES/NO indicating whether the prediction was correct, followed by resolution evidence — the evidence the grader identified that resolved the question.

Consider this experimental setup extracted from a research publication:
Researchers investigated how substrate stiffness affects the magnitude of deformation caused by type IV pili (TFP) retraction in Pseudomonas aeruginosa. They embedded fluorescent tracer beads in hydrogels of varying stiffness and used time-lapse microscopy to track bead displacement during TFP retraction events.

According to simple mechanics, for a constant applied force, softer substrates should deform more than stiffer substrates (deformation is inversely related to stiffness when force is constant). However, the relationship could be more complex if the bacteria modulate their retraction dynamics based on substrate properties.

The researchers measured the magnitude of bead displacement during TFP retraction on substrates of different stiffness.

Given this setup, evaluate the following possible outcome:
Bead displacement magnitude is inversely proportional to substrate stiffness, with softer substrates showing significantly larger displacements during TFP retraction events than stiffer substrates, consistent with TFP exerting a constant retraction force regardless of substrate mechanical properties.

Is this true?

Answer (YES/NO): NO